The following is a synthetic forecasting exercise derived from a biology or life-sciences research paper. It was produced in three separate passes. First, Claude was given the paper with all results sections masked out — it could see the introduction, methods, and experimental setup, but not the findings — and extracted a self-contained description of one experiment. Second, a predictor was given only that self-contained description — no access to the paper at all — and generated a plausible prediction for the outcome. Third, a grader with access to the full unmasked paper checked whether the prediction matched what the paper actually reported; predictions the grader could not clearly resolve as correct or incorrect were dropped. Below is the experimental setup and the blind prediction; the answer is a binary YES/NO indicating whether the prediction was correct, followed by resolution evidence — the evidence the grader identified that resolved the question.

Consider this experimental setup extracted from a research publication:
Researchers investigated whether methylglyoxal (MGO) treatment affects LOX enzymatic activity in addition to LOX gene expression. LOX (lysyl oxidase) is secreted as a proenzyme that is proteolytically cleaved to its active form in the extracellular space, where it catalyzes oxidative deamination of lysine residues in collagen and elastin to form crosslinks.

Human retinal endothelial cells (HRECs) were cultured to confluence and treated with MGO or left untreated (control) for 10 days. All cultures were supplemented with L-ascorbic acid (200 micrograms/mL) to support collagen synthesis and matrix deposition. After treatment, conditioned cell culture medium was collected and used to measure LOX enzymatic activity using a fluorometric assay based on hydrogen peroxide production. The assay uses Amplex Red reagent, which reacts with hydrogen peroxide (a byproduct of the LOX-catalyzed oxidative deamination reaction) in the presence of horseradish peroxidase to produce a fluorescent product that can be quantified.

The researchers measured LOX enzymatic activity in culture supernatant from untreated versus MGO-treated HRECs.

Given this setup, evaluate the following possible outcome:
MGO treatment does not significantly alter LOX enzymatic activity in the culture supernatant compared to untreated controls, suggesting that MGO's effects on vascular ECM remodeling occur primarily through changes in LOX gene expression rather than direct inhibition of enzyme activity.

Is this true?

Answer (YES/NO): NO